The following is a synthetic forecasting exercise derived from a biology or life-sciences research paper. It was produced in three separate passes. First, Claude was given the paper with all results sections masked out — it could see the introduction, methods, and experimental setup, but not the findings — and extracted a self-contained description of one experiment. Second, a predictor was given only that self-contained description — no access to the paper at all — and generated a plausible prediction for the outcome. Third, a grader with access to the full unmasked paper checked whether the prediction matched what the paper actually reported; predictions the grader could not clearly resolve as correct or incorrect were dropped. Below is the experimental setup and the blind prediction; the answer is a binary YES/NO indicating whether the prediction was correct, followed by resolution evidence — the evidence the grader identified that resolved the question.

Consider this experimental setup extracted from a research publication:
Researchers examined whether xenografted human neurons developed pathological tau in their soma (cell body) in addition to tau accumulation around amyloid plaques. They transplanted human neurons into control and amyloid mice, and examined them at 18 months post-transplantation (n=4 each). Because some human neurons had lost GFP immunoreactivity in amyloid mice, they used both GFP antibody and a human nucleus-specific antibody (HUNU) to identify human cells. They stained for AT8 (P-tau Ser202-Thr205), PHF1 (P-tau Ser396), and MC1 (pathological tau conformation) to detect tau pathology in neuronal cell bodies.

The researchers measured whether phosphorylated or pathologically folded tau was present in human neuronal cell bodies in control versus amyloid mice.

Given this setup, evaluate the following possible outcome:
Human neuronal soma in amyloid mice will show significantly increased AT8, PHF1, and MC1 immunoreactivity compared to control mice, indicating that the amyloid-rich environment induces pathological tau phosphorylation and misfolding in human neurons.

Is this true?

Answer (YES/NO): YES